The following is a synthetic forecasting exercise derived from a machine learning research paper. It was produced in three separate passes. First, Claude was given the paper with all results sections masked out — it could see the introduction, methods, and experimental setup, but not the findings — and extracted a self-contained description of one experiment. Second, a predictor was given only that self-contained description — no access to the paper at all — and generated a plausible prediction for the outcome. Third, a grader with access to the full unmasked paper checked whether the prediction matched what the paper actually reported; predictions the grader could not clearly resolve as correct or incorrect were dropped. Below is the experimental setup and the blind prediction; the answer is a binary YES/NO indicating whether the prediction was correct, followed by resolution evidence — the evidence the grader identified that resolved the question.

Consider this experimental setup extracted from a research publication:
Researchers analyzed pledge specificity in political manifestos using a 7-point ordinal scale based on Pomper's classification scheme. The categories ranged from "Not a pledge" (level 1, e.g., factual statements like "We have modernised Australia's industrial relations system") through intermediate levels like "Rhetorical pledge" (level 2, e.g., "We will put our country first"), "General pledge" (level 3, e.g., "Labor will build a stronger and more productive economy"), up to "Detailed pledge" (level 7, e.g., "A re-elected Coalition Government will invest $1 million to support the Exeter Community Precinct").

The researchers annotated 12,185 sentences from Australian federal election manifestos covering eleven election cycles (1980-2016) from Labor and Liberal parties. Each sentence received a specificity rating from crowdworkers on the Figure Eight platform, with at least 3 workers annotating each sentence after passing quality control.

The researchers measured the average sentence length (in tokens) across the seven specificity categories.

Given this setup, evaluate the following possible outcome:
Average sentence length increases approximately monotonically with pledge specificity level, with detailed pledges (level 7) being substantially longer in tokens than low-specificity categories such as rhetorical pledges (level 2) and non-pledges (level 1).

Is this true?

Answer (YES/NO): YES